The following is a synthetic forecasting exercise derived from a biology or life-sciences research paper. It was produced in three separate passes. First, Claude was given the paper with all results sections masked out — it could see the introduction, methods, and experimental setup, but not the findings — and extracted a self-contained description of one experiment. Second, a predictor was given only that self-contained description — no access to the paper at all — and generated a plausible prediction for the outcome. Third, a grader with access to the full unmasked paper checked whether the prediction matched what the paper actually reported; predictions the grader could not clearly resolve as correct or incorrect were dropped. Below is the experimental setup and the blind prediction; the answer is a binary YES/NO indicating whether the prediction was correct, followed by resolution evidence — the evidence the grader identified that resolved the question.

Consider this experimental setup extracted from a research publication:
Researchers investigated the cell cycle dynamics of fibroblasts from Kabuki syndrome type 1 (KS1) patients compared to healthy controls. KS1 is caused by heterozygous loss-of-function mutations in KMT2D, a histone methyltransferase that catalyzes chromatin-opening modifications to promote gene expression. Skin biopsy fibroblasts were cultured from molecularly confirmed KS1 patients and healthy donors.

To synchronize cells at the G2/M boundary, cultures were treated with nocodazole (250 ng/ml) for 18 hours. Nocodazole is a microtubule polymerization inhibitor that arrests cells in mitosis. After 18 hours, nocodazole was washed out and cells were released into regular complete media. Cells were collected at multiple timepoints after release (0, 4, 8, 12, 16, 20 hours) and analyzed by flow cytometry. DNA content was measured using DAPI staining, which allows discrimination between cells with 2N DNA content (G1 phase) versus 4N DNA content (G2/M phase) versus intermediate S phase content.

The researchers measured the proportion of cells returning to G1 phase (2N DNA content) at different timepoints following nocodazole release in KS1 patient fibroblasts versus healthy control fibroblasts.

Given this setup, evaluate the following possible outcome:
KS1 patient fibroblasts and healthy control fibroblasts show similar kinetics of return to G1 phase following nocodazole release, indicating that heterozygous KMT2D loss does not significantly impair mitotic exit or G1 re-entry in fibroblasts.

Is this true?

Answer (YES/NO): NO